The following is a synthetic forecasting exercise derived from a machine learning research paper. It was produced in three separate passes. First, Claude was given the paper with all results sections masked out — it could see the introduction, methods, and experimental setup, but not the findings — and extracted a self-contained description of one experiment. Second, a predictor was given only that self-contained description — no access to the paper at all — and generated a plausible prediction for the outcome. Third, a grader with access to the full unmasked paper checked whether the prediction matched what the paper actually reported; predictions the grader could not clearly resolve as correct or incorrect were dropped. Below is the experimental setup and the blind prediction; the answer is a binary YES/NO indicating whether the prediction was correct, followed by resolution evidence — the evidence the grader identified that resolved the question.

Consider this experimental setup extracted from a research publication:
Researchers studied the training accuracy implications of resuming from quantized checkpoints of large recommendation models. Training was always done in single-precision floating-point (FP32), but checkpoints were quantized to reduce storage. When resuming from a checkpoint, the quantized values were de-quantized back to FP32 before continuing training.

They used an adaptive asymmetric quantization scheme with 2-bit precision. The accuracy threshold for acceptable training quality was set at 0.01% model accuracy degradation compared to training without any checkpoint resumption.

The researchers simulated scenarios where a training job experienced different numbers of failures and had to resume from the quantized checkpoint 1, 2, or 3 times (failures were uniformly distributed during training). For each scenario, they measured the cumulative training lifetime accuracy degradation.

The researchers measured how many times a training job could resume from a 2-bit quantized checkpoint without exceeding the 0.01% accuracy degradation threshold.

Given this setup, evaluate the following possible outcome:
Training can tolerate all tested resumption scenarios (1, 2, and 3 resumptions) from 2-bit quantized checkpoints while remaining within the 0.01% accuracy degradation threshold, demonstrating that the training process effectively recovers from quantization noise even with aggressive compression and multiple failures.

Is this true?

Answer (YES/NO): NO